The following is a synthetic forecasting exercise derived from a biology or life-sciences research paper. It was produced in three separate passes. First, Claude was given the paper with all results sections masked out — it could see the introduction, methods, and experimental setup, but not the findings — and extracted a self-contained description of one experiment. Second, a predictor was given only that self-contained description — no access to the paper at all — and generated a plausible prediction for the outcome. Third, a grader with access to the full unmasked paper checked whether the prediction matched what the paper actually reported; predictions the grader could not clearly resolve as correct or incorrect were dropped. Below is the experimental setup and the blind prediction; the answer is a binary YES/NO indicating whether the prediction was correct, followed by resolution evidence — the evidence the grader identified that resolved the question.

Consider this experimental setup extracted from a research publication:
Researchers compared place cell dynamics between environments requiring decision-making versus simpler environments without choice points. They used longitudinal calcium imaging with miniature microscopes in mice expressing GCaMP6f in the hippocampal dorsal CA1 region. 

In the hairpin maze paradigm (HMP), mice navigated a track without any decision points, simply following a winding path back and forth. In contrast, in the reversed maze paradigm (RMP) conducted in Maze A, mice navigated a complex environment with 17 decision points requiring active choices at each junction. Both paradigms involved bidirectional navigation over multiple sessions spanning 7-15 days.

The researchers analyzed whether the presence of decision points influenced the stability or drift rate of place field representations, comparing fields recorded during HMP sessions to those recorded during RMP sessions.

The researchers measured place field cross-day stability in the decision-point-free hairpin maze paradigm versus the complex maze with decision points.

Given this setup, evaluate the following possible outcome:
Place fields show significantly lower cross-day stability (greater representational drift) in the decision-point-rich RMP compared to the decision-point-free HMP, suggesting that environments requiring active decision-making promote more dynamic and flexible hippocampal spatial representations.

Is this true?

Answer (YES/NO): NO